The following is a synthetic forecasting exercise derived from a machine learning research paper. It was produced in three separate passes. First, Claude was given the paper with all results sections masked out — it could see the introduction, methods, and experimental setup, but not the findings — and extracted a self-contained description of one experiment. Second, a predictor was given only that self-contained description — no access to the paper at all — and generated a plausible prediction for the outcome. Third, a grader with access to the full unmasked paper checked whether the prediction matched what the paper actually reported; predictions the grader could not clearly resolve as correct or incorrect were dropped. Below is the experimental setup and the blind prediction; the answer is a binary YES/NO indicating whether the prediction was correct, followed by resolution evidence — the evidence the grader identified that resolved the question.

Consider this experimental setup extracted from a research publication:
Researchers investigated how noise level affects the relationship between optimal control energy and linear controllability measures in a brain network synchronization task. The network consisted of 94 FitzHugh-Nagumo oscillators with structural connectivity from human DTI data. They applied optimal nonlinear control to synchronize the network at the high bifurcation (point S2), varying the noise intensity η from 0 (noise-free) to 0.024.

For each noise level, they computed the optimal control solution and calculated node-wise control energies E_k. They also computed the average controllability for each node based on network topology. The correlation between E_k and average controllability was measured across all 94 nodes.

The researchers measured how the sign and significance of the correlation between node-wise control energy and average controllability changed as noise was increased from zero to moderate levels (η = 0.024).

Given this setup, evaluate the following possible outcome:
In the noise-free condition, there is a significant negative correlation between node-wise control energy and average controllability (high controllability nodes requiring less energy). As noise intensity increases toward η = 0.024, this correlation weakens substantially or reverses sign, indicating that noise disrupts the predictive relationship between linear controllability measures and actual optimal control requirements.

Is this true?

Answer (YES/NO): NO